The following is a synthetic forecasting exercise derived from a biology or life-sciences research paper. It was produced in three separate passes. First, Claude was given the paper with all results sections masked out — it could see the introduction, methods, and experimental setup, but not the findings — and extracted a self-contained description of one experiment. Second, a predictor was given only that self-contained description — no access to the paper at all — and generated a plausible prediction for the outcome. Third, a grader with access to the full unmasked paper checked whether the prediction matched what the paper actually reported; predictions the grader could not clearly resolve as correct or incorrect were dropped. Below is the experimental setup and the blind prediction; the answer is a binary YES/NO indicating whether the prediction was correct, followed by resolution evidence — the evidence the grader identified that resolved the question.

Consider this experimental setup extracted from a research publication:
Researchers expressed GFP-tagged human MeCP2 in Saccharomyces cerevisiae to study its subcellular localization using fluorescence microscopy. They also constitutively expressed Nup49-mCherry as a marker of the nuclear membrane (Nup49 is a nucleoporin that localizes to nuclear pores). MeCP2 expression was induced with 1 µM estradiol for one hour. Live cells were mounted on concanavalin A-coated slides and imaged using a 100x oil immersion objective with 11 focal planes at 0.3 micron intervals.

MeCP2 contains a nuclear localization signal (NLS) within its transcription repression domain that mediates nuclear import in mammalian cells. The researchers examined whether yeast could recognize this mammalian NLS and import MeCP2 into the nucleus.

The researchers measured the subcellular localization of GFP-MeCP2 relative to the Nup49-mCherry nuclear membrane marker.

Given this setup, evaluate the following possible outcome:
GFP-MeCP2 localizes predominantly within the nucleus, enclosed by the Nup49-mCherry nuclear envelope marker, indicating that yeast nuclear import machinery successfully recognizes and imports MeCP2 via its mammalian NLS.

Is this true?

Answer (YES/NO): YES